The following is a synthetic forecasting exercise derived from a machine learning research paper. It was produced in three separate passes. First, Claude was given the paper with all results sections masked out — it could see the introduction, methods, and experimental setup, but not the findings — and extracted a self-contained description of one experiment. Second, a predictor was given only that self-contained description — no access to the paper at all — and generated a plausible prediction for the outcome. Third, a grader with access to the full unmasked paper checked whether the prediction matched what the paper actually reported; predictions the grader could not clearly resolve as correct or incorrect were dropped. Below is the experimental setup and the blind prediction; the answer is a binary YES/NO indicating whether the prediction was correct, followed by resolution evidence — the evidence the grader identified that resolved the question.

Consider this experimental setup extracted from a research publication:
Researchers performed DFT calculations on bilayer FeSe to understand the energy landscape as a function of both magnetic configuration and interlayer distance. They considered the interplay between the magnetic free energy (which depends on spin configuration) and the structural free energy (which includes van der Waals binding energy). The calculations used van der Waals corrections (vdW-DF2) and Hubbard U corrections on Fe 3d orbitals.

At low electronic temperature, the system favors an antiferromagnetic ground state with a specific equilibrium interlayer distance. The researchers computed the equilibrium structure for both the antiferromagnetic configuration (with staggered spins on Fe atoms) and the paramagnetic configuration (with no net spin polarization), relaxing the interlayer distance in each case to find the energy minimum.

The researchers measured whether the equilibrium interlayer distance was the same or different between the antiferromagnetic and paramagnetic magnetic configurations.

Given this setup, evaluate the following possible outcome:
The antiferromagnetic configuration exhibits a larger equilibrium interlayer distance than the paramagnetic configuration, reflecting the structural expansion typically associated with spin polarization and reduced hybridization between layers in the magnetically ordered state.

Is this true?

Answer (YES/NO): YES